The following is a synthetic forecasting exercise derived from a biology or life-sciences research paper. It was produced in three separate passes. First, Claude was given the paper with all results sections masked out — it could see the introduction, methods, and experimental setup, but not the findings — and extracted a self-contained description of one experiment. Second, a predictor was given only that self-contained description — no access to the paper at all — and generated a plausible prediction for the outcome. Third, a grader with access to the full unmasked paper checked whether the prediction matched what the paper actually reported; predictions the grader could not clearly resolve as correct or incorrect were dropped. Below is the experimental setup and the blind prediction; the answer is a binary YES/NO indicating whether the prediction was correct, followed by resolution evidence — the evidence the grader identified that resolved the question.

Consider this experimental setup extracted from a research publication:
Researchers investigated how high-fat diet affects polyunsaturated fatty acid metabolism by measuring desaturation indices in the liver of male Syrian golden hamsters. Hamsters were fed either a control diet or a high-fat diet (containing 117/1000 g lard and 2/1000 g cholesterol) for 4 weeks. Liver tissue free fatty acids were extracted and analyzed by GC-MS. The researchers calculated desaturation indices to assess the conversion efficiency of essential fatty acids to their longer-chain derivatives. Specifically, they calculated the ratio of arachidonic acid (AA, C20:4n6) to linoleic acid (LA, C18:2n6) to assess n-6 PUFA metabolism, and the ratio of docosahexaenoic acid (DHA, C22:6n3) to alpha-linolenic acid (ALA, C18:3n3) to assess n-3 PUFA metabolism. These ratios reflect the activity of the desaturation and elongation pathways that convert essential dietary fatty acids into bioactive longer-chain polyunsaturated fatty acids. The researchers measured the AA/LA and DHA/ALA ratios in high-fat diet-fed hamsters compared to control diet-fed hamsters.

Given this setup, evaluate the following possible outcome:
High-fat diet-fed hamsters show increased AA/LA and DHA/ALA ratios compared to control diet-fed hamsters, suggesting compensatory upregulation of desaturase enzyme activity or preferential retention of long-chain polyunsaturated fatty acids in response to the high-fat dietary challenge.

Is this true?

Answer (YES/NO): NO